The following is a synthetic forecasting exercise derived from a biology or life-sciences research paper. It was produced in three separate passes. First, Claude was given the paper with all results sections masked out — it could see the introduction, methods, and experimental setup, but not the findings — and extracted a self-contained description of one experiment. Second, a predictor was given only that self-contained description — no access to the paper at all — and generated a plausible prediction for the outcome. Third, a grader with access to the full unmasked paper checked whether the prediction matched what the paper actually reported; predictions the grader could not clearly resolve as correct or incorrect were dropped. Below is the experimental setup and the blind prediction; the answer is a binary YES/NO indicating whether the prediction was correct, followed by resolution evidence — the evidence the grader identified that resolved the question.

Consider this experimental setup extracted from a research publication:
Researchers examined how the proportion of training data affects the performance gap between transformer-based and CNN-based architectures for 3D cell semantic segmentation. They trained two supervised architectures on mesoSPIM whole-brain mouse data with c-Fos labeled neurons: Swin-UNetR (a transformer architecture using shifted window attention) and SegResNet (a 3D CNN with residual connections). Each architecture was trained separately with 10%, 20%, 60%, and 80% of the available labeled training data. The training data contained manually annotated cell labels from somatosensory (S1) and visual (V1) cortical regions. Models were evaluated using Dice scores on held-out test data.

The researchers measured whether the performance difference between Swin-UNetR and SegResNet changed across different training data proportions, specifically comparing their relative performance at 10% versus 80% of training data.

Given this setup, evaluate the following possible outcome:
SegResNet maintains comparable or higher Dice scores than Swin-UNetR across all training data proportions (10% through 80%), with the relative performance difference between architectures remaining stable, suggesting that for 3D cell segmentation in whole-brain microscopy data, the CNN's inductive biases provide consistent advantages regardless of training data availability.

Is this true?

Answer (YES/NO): NO